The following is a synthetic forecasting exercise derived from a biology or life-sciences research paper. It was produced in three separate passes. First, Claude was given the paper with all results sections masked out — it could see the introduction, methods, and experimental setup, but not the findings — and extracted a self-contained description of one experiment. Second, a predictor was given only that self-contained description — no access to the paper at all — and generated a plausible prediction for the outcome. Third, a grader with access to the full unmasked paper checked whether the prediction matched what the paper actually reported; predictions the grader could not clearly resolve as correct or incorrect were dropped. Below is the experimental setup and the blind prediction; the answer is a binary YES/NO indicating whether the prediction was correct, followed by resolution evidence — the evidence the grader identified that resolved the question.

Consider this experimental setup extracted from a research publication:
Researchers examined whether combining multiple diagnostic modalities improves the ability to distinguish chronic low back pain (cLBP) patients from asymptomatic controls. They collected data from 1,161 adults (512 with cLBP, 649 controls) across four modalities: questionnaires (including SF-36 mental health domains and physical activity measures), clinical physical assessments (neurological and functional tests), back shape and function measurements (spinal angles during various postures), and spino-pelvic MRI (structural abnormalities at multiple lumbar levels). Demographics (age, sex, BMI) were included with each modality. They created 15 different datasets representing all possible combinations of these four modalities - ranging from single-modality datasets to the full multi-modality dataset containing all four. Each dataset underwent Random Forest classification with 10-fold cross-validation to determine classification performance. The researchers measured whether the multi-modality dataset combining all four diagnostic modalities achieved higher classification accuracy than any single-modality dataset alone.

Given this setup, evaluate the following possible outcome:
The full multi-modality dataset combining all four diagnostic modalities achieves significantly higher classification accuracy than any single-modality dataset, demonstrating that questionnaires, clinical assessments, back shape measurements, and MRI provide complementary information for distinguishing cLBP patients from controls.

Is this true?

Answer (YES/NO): NO